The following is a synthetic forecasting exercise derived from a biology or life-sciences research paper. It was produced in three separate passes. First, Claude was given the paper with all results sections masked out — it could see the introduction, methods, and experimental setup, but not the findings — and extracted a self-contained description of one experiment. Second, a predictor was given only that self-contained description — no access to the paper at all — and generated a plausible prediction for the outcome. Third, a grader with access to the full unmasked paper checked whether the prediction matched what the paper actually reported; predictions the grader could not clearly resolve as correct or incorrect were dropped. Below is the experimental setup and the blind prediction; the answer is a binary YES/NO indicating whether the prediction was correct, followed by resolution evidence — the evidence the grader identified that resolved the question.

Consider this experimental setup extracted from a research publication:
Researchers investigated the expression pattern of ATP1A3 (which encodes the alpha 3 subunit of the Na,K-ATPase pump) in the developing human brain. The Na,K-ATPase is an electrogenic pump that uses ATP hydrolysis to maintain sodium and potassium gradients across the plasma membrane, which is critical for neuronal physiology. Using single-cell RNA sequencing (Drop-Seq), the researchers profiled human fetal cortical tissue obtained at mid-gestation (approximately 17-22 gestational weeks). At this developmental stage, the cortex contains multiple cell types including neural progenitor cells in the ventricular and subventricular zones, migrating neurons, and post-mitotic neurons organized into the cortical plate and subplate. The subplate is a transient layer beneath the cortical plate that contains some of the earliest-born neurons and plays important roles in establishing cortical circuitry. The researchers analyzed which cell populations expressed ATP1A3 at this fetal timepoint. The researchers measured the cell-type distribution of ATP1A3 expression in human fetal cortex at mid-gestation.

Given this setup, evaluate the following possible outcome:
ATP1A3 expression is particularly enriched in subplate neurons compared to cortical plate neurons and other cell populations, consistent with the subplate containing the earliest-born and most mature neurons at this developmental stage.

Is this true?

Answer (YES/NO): YES